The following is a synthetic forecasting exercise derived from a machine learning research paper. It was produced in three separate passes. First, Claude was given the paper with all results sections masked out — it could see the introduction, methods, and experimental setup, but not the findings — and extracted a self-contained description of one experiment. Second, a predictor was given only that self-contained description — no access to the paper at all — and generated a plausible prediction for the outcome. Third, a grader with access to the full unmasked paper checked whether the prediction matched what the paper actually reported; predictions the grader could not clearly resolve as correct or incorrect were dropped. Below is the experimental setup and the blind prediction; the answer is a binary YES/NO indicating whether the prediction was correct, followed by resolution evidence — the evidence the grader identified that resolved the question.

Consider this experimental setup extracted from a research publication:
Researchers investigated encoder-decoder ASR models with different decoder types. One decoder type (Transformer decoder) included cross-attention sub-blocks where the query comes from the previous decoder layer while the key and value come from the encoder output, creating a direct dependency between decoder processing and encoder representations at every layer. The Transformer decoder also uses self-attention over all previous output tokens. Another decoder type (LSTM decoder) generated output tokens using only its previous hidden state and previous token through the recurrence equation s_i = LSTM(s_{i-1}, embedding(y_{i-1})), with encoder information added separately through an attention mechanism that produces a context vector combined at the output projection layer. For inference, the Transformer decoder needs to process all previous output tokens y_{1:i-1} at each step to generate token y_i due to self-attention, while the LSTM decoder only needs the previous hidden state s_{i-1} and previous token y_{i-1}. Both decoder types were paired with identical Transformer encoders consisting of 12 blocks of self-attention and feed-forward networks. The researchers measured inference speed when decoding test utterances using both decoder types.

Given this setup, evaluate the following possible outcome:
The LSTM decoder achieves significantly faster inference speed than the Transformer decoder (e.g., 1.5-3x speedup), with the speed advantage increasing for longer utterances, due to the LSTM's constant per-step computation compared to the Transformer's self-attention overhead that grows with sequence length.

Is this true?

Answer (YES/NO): NO